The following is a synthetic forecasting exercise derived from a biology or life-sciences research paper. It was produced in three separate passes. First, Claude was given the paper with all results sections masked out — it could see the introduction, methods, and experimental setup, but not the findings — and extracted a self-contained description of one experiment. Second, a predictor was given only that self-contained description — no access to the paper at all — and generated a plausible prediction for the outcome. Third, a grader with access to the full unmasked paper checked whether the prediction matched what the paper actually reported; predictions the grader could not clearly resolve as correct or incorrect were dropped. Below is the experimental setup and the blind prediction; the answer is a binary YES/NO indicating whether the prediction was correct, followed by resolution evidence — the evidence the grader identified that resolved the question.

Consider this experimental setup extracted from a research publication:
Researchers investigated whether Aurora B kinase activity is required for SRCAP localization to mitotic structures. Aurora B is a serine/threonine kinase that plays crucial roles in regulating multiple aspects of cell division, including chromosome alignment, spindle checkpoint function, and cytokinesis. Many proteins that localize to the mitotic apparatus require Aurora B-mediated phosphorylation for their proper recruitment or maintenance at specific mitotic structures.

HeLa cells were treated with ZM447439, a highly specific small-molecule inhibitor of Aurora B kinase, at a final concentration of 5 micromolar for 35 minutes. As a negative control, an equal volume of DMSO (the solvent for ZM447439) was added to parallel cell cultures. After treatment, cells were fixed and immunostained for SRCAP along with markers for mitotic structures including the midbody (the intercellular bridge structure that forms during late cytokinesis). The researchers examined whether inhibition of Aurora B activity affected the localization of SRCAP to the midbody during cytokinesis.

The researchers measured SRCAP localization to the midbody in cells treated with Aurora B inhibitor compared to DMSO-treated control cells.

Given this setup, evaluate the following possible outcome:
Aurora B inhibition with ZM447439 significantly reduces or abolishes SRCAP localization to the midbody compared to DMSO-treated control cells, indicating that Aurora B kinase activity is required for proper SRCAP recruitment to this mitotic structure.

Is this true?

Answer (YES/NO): NO